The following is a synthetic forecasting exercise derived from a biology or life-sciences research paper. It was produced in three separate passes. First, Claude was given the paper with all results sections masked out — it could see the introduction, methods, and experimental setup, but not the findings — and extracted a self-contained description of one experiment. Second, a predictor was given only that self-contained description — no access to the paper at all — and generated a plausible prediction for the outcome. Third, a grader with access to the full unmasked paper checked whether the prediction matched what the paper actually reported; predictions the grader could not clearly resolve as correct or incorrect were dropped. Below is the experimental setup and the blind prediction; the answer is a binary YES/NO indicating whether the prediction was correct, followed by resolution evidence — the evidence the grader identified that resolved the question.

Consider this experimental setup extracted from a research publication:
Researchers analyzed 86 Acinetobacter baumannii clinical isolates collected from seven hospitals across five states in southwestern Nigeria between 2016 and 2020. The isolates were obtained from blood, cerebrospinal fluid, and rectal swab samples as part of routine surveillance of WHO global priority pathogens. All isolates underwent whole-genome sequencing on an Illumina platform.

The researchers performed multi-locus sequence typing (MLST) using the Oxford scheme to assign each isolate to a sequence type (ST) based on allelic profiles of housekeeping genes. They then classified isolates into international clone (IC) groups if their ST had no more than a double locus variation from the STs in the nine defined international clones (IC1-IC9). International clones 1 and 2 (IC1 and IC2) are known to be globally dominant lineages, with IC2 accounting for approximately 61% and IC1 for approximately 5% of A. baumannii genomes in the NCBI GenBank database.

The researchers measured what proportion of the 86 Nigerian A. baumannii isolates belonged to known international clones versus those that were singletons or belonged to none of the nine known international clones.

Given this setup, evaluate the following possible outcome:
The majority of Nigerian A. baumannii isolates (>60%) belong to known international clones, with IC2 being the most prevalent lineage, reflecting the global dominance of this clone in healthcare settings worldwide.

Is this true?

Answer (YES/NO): NO